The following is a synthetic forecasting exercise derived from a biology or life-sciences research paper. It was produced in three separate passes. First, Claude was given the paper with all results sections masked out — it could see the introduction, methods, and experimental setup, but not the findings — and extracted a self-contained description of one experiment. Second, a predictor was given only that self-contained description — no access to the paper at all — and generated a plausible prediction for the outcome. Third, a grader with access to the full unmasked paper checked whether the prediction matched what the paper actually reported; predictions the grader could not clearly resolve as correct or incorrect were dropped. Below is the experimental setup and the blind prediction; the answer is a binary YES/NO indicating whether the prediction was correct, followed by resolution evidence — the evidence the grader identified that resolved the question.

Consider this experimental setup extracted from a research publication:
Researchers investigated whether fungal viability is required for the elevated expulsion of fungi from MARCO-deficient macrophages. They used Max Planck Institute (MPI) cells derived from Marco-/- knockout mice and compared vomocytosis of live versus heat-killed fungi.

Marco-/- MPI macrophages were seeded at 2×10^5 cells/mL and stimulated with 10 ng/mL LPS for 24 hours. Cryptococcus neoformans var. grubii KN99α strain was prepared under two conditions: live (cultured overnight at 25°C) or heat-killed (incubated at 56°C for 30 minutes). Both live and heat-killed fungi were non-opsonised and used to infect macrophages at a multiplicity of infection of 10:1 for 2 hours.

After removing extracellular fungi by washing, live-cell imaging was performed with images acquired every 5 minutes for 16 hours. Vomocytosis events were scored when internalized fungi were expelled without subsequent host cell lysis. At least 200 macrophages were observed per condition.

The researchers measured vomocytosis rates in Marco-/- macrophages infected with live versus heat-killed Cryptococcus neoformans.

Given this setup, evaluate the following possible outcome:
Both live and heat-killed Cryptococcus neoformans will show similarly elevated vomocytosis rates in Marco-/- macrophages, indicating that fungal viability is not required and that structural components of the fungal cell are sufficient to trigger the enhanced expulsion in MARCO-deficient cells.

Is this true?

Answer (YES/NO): NO